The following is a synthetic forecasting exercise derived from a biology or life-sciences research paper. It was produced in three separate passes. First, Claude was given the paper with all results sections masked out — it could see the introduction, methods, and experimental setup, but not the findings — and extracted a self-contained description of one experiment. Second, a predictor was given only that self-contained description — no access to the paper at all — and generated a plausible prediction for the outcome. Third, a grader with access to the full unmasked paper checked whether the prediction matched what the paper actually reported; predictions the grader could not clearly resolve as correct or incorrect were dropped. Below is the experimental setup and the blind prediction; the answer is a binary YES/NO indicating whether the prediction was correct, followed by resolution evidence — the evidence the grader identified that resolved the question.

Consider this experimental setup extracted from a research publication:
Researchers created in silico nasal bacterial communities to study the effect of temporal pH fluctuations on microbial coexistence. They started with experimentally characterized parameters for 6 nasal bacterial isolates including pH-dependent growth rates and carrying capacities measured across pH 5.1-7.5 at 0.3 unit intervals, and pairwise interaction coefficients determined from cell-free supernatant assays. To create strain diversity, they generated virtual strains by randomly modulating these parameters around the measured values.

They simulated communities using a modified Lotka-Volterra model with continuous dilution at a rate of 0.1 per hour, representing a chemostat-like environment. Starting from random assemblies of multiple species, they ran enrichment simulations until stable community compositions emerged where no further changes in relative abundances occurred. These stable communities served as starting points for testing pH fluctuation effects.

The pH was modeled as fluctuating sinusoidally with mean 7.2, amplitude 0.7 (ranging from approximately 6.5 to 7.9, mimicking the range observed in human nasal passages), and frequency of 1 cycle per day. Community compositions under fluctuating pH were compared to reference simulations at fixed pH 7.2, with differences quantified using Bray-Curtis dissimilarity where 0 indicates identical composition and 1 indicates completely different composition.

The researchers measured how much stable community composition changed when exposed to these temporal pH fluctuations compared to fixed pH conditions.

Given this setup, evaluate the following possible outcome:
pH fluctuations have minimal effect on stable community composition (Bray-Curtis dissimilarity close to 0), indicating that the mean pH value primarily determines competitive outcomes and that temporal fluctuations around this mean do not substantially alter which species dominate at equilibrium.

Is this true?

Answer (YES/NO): YES